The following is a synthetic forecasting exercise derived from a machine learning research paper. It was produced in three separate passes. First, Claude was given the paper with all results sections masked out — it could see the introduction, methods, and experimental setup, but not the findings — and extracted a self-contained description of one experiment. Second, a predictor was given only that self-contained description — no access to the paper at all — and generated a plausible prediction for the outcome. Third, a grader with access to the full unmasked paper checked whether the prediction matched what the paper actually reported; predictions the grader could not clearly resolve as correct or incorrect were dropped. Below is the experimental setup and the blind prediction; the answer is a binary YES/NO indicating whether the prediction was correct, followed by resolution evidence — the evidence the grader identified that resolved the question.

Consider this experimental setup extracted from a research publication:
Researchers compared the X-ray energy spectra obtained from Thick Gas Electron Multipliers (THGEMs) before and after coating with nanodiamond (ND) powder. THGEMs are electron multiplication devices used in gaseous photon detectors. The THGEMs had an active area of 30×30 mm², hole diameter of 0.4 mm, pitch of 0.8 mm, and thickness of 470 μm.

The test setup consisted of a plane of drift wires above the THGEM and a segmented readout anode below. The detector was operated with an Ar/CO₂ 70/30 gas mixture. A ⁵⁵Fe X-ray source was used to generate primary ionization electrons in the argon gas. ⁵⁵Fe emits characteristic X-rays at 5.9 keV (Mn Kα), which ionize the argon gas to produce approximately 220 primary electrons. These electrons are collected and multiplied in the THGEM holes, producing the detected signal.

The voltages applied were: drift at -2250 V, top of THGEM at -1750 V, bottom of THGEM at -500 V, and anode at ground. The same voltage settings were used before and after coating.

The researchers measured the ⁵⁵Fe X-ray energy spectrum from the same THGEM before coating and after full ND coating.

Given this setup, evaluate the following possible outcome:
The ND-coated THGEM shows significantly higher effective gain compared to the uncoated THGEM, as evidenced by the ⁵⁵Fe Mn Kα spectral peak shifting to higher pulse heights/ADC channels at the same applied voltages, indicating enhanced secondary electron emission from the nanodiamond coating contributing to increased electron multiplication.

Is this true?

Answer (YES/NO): NO